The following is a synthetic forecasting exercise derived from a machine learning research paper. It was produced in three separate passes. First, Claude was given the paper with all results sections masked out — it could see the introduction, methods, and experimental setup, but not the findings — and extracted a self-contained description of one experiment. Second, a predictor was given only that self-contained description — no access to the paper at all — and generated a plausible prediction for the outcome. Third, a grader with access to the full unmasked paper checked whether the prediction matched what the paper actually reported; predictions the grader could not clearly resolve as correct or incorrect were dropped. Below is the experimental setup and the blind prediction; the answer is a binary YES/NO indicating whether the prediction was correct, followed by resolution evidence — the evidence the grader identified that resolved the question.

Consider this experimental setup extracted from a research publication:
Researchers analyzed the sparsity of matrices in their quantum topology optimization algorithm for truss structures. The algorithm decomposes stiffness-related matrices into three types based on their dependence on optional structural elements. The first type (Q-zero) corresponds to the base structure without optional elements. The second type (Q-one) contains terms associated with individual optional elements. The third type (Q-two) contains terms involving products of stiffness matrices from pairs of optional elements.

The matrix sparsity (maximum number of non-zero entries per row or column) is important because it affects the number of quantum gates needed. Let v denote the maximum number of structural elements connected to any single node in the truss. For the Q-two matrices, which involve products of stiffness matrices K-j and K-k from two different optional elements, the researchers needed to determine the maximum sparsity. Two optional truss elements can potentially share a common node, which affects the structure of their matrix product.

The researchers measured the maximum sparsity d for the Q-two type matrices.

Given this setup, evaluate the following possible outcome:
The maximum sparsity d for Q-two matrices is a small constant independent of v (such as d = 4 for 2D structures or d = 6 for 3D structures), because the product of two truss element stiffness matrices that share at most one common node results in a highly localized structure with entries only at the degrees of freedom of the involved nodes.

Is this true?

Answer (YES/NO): NO